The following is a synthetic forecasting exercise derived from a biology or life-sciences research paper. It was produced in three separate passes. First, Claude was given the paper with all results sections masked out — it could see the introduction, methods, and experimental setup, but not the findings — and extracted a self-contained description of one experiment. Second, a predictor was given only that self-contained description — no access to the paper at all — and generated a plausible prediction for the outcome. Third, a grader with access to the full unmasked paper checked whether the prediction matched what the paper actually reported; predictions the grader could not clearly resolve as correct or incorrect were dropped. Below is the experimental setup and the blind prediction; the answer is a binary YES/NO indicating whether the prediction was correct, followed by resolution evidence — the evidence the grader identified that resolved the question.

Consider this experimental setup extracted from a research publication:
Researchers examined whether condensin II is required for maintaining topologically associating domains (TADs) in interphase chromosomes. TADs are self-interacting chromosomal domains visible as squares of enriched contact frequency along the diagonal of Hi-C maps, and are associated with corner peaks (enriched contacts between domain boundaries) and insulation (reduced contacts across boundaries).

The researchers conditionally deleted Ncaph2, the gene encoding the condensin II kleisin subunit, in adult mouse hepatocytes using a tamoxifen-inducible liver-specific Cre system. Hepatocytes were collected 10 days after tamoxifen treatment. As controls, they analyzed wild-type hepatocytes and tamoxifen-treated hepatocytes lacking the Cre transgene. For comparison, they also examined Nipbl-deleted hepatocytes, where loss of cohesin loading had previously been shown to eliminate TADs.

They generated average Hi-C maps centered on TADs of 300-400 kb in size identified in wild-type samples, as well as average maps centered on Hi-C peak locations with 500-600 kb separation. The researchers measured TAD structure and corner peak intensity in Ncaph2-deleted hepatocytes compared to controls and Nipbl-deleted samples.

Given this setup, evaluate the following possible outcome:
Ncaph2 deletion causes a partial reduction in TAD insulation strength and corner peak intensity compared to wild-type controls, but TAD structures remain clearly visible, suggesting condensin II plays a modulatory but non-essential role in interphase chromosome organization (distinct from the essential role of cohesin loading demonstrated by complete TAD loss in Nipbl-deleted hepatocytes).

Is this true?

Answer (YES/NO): NO